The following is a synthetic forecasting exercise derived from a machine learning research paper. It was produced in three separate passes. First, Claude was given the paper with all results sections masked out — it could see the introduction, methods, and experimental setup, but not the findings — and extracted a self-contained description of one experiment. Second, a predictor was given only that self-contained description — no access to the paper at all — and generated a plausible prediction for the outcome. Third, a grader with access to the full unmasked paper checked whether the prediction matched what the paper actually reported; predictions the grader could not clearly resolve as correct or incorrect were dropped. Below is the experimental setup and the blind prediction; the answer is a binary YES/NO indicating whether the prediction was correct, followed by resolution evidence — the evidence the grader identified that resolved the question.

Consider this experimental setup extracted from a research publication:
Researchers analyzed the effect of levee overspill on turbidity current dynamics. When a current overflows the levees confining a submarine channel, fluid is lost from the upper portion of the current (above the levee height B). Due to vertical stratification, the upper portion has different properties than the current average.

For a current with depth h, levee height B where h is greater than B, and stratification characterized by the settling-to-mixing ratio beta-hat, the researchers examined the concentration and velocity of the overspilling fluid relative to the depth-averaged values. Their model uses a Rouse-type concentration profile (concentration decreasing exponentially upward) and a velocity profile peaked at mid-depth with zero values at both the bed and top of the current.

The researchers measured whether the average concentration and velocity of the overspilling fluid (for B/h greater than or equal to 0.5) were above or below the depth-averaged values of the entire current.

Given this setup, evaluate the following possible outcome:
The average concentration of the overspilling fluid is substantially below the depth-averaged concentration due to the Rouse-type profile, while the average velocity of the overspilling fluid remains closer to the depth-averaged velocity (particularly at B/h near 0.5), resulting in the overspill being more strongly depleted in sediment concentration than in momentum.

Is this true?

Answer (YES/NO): NO